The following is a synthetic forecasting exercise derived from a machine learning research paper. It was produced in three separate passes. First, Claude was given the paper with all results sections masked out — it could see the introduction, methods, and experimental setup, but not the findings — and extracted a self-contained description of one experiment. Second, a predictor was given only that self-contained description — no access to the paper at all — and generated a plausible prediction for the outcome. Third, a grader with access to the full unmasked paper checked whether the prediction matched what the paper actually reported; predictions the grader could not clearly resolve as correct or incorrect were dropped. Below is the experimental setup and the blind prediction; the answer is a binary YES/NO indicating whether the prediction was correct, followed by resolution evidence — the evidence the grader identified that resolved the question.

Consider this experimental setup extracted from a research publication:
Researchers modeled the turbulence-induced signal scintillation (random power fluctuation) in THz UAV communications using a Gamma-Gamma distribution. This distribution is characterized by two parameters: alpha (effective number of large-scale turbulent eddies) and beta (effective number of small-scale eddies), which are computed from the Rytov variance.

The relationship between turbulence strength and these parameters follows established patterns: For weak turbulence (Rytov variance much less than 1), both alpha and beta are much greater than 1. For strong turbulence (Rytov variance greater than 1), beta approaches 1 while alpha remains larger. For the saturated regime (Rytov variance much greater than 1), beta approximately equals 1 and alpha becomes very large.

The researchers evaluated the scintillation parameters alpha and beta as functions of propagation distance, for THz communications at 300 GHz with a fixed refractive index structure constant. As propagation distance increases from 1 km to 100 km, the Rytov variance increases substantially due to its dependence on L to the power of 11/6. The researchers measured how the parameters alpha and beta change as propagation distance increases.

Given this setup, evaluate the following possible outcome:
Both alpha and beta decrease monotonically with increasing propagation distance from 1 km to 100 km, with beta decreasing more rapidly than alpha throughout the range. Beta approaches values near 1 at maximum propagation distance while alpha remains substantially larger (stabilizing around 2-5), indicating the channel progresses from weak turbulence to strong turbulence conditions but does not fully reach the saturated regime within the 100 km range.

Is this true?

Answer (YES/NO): NO